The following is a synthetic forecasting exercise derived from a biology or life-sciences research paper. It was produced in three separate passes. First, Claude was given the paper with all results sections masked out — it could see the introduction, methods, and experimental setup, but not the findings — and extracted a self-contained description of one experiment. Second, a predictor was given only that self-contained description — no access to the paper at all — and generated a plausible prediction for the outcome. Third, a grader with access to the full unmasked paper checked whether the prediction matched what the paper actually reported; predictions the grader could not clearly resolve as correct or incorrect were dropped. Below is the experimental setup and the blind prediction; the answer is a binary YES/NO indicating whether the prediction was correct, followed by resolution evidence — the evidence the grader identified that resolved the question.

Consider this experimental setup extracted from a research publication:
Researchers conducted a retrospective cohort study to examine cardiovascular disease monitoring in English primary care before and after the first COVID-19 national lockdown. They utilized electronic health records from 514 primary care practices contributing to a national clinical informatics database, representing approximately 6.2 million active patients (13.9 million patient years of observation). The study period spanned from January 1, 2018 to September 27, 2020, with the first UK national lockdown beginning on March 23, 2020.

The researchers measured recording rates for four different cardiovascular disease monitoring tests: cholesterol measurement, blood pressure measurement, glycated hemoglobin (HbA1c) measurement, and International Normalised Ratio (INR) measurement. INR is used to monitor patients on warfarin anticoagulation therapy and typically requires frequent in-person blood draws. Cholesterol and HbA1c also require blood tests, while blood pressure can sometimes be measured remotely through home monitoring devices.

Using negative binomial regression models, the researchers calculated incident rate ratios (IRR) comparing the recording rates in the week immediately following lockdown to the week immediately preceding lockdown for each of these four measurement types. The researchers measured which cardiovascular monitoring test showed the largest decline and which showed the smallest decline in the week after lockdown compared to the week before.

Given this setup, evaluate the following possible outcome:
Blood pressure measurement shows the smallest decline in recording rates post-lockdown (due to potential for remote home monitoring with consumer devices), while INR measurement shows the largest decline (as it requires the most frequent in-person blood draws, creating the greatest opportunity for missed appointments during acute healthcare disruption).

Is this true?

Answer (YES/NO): NO